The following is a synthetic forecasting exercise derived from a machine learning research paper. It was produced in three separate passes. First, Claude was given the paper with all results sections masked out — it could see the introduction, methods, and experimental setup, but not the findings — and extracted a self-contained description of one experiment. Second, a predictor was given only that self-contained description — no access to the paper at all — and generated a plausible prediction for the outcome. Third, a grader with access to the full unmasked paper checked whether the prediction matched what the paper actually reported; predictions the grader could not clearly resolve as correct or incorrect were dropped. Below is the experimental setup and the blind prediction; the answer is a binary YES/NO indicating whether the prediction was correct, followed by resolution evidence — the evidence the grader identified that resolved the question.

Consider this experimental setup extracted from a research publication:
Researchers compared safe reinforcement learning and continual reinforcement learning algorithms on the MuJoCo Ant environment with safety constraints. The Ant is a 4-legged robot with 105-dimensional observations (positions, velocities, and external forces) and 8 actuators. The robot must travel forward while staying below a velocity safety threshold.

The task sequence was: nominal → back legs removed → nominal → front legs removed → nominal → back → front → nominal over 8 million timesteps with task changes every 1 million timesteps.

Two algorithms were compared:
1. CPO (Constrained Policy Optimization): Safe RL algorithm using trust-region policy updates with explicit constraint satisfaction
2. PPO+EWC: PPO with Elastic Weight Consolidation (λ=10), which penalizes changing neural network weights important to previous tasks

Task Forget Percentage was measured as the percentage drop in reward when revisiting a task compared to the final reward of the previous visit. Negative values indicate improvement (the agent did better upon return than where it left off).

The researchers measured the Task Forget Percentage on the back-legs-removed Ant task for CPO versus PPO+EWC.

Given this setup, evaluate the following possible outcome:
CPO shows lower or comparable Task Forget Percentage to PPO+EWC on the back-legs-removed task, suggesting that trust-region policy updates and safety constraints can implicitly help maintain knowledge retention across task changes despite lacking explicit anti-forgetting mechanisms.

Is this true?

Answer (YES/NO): NO